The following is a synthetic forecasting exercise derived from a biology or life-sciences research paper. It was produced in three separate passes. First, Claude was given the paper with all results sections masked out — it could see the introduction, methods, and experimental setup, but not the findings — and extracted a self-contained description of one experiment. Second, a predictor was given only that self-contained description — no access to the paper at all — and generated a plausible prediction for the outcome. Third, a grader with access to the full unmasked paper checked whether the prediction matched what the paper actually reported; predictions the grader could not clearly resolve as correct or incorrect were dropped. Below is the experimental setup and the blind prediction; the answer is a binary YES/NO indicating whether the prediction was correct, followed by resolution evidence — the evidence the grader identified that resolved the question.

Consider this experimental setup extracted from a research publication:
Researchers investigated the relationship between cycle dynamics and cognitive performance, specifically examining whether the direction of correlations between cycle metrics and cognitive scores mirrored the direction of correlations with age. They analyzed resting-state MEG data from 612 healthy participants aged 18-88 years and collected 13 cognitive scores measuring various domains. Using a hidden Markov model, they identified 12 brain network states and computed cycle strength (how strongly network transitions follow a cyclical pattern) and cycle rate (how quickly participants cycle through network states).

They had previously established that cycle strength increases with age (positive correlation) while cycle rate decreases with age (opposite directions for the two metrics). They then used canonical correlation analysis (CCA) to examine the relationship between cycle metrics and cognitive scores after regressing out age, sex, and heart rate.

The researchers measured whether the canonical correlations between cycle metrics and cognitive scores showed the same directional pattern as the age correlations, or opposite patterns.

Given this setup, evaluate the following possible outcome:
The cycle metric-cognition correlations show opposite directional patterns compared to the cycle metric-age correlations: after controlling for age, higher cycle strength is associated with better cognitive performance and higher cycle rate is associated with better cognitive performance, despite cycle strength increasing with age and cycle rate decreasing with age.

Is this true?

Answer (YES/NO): NO